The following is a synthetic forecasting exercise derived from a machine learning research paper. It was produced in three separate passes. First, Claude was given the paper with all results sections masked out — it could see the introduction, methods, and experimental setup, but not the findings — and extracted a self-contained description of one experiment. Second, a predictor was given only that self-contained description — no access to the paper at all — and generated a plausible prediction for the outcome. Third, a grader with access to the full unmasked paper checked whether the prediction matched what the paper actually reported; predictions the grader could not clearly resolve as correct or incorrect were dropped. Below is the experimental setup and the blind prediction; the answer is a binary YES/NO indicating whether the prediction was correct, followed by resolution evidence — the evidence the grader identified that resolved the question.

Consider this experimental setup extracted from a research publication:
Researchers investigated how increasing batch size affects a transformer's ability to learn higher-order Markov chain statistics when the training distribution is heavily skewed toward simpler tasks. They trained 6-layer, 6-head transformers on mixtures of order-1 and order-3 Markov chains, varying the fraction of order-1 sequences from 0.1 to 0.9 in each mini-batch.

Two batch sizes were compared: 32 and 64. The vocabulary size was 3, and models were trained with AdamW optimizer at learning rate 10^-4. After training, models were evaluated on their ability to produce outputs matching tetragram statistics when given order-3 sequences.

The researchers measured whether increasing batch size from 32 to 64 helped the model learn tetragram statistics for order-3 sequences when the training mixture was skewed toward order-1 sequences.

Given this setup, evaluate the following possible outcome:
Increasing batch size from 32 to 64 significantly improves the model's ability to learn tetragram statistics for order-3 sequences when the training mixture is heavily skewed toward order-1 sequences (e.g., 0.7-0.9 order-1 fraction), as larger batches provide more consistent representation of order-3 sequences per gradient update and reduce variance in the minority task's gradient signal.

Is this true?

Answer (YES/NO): YES